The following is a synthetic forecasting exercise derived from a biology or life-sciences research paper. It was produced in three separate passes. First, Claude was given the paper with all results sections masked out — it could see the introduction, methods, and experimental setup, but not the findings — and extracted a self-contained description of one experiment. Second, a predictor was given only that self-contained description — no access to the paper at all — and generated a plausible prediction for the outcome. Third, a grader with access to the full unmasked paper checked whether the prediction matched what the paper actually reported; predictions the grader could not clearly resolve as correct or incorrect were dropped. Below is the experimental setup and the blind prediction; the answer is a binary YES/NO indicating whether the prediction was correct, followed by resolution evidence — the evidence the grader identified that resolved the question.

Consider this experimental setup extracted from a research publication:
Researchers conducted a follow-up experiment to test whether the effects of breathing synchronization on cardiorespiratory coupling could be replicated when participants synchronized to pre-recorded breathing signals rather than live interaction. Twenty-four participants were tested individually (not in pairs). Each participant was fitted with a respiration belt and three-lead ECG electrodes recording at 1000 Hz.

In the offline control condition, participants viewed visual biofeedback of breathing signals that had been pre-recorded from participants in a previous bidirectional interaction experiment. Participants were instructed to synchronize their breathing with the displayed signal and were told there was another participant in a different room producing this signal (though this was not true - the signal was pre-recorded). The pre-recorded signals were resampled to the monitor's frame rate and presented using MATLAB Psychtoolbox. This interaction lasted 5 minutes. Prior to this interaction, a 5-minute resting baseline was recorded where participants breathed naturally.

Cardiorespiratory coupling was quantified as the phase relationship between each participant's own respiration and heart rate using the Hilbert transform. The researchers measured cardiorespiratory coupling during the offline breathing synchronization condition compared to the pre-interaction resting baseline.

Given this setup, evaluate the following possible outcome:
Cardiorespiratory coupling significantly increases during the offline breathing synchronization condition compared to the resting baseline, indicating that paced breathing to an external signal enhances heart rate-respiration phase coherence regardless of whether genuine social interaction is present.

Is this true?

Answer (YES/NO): NO